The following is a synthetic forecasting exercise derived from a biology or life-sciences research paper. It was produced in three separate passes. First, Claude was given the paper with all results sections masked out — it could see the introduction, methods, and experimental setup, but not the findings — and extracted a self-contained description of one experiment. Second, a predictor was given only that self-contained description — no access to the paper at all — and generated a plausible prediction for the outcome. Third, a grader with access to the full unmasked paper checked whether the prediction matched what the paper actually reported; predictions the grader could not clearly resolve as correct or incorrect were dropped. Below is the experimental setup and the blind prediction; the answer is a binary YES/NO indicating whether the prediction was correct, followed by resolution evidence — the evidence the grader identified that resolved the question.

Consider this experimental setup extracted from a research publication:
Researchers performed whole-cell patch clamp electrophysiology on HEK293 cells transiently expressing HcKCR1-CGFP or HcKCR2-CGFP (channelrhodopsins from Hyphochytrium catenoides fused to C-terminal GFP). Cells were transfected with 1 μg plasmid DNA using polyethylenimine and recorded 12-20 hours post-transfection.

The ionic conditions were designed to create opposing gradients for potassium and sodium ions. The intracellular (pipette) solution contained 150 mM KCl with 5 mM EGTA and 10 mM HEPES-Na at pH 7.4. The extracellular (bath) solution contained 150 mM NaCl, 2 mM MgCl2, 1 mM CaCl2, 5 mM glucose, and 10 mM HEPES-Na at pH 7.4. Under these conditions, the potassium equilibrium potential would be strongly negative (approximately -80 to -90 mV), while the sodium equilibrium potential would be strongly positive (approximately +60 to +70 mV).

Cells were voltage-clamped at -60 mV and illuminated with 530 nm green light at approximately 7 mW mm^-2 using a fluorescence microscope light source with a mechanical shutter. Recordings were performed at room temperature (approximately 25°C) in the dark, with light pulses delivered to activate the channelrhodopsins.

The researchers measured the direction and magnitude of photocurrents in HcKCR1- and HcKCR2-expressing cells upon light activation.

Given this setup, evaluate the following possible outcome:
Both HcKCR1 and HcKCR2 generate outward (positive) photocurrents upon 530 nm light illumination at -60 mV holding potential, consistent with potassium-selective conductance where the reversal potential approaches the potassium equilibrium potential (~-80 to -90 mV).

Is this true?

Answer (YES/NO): NO